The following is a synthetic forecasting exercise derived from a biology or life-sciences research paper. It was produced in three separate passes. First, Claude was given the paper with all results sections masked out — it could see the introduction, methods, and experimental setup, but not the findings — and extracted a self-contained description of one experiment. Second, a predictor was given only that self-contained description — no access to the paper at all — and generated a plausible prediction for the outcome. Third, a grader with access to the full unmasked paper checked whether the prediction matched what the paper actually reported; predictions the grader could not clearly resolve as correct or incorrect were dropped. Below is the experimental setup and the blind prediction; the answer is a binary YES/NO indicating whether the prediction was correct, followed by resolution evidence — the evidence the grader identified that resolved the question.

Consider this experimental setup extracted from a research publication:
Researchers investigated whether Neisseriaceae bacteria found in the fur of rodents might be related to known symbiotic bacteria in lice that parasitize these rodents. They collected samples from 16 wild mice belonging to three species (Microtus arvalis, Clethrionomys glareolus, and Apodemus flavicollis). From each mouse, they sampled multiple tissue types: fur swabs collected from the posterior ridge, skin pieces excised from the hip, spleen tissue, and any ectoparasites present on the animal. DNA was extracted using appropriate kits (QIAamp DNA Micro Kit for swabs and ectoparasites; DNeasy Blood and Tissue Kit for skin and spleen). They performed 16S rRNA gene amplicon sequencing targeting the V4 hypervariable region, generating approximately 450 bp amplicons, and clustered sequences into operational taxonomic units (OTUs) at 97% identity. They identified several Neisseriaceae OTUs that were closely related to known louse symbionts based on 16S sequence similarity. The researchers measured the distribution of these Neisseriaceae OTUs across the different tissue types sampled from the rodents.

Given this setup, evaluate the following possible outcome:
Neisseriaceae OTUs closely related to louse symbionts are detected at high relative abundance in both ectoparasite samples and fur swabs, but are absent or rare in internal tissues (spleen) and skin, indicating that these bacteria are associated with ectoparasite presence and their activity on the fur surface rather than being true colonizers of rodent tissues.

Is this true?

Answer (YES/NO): NO